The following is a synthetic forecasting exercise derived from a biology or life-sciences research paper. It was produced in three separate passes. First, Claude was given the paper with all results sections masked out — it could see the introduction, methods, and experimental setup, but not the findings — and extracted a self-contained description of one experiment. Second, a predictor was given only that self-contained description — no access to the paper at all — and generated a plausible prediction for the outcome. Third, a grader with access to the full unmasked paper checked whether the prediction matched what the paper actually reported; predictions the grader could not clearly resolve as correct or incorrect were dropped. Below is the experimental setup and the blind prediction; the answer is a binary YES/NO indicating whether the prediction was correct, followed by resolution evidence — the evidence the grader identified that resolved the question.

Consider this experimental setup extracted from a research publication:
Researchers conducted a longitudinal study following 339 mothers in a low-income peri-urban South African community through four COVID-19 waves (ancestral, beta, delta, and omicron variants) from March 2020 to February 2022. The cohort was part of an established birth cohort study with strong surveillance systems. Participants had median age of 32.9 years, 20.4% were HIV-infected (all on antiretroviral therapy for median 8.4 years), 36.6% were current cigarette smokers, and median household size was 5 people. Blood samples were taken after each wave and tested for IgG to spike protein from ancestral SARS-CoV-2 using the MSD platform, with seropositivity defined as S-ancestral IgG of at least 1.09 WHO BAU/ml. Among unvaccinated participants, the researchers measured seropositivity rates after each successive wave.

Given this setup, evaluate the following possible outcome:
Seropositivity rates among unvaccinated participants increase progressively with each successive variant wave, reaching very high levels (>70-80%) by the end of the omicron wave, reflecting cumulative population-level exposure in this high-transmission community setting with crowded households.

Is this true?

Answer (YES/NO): YES